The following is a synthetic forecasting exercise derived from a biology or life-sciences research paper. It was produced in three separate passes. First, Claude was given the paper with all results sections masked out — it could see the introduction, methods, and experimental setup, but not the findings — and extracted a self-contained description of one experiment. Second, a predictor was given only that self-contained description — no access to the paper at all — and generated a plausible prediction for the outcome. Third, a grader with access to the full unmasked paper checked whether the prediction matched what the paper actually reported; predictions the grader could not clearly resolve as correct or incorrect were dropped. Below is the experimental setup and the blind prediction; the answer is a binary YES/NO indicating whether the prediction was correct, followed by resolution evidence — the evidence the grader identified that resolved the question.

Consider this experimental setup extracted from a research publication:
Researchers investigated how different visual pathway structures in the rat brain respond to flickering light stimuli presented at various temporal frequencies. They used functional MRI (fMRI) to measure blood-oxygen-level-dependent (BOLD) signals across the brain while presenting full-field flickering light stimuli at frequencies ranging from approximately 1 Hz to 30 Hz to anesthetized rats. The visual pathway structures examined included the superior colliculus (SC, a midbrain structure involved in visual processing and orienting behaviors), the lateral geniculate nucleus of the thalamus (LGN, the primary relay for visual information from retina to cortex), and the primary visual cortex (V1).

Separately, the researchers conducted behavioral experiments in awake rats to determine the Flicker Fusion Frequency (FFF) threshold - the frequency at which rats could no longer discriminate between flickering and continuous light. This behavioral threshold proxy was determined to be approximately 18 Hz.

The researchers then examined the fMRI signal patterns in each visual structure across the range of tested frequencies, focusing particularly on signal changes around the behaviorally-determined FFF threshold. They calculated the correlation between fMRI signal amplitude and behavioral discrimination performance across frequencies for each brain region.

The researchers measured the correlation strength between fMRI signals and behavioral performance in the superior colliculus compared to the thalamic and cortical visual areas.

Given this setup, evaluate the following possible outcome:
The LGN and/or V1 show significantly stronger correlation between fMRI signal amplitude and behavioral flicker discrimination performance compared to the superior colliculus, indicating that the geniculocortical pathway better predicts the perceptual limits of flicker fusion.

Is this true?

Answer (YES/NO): NO